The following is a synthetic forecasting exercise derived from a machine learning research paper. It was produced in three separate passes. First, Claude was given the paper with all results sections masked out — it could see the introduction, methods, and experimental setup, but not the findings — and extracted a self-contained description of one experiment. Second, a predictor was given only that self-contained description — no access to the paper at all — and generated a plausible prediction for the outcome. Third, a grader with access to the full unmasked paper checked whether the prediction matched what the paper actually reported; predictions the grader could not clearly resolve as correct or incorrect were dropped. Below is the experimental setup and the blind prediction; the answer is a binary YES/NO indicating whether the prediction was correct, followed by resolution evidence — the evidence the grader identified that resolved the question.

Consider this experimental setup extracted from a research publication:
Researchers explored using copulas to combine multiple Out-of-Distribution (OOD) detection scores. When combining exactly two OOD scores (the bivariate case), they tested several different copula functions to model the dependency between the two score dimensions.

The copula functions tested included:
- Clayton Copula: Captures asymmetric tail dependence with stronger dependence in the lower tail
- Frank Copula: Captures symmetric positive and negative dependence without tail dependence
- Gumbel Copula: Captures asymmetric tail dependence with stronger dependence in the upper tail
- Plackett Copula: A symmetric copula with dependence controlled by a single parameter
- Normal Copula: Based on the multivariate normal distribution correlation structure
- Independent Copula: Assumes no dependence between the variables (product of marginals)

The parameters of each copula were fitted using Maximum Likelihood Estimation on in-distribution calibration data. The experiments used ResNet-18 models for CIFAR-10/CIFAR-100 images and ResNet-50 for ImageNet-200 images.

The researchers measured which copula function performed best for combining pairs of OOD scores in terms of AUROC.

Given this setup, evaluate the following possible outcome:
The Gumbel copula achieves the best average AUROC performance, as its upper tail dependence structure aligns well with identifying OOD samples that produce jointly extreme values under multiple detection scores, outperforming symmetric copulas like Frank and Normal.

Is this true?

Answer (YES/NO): NO